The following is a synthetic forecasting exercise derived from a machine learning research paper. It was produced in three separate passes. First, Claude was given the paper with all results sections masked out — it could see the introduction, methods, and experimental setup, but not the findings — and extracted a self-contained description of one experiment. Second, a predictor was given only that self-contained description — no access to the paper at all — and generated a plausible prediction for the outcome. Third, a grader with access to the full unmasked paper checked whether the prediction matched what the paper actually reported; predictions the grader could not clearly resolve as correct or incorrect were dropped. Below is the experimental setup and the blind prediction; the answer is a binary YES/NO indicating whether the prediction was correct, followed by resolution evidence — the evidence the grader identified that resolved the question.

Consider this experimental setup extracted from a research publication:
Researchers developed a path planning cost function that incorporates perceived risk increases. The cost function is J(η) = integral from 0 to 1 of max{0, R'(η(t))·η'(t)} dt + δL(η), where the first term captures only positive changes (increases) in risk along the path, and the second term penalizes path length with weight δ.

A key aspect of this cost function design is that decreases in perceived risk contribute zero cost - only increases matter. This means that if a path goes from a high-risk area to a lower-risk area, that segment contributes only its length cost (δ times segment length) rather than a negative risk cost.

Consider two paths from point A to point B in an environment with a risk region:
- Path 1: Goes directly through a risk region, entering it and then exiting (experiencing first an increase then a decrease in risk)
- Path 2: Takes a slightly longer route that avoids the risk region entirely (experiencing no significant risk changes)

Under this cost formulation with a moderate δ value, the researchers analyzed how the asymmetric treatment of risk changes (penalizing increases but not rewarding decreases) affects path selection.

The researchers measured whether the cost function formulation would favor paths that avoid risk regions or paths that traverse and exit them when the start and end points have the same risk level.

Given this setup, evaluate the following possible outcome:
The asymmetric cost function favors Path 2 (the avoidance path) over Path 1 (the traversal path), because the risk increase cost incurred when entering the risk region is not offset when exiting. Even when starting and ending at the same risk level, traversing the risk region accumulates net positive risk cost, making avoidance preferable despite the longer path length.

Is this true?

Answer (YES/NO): YES